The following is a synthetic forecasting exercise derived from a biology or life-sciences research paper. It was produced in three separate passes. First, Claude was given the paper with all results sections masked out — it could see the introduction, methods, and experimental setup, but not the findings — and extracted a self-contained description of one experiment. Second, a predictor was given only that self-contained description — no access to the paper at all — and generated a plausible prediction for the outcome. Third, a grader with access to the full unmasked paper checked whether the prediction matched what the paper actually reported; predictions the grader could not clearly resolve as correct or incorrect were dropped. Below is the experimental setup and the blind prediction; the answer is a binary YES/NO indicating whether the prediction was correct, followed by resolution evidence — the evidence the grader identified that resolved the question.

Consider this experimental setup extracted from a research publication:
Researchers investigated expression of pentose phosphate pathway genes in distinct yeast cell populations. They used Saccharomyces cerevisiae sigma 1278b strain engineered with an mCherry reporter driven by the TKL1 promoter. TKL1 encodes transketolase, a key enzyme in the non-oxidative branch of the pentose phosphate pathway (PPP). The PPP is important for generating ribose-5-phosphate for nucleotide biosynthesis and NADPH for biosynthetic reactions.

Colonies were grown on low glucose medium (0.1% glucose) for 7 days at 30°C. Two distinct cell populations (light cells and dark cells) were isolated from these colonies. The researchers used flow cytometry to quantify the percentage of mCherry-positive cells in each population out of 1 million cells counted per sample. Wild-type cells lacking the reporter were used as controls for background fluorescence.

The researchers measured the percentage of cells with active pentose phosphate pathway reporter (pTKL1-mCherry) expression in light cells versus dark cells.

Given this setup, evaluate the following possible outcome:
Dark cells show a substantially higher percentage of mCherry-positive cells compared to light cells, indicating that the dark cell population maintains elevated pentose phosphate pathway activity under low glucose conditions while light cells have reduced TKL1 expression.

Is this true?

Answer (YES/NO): NO